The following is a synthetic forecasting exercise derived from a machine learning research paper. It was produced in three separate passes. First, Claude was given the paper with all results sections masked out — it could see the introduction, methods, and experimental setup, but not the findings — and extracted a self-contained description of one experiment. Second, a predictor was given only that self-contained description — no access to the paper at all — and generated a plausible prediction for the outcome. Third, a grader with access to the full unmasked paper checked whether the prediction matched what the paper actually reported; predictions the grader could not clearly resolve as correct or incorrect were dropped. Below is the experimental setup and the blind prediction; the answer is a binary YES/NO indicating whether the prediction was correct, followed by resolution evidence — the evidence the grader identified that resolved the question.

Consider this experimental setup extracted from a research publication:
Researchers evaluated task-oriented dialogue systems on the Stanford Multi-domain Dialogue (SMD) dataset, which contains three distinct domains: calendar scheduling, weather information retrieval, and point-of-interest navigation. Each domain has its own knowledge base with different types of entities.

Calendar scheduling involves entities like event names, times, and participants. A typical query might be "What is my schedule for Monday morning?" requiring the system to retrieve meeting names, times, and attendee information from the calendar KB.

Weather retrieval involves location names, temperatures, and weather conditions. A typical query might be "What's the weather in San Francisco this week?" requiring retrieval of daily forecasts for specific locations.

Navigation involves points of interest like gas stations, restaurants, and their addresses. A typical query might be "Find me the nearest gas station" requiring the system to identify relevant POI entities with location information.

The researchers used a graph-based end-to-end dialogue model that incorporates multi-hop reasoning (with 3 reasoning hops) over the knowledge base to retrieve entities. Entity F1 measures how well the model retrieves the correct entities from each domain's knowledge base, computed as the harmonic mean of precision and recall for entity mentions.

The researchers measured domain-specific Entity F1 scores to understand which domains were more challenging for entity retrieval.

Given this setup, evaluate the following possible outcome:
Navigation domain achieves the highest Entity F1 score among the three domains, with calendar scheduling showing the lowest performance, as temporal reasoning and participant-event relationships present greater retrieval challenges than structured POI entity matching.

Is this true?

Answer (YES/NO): NO